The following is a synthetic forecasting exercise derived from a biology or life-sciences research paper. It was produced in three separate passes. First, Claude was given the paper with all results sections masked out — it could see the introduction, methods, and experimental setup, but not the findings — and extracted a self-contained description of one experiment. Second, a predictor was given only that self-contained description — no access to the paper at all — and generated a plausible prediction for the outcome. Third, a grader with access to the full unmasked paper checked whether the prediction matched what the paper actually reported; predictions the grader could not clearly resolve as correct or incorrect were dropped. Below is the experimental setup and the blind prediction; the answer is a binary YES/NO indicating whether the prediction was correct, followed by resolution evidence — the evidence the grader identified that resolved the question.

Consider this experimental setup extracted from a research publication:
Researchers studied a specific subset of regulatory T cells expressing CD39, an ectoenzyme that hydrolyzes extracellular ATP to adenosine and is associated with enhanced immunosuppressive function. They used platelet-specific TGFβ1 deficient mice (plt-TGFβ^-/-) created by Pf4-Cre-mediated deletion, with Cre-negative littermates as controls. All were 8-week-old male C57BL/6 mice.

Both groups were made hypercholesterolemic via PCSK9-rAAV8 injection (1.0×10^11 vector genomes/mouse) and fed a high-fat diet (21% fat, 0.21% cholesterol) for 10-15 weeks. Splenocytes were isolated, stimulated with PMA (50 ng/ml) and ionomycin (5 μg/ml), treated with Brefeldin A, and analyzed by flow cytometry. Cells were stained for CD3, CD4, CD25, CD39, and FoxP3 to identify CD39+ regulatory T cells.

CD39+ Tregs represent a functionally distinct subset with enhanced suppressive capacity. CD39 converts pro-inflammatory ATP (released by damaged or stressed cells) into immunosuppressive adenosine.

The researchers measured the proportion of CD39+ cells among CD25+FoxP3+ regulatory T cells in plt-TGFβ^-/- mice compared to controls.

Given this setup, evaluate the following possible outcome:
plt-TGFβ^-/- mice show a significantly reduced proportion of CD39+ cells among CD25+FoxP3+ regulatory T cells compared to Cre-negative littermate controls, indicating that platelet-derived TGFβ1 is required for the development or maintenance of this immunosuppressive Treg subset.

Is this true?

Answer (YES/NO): YES